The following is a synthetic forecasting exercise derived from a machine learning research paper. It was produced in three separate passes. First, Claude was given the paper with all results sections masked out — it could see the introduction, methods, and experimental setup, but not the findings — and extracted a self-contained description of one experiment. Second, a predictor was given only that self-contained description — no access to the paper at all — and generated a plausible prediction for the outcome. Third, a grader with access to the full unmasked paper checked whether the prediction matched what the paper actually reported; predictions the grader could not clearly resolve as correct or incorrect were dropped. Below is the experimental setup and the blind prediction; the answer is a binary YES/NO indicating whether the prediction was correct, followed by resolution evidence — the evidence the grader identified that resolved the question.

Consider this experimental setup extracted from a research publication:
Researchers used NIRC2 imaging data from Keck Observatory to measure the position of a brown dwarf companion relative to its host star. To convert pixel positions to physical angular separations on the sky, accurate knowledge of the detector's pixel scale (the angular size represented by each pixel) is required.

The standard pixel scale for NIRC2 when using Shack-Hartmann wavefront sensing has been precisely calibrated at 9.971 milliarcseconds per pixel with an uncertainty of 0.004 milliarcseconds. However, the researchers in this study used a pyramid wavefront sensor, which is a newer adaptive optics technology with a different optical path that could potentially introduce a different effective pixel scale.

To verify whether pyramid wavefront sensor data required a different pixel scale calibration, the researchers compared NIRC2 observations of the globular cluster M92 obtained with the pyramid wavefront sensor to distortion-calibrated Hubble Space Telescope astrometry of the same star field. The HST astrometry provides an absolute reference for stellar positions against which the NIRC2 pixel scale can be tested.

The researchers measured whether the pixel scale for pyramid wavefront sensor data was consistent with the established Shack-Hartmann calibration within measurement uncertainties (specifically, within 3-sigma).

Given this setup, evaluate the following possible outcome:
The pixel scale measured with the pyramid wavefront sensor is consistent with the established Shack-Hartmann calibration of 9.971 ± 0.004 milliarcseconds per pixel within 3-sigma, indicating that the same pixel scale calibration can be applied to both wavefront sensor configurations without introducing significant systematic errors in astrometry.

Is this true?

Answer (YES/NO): YES